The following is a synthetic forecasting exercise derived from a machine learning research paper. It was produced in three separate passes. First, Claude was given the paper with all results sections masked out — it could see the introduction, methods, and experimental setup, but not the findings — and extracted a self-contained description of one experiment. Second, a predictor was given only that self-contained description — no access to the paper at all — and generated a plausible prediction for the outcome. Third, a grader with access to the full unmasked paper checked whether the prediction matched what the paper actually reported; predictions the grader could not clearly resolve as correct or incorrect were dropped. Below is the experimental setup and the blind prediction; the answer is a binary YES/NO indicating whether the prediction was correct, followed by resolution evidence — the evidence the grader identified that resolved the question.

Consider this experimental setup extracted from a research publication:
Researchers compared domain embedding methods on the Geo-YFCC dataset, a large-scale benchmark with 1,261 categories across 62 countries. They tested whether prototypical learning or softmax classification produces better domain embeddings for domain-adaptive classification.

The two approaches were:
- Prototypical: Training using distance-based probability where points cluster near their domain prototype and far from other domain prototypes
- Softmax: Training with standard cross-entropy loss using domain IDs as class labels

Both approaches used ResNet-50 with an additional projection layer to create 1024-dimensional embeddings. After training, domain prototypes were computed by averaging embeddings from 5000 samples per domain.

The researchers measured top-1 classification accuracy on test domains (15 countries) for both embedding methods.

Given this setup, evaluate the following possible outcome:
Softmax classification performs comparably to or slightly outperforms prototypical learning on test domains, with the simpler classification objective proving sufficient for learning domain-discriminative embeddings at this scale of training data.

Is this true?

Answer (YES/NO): YES